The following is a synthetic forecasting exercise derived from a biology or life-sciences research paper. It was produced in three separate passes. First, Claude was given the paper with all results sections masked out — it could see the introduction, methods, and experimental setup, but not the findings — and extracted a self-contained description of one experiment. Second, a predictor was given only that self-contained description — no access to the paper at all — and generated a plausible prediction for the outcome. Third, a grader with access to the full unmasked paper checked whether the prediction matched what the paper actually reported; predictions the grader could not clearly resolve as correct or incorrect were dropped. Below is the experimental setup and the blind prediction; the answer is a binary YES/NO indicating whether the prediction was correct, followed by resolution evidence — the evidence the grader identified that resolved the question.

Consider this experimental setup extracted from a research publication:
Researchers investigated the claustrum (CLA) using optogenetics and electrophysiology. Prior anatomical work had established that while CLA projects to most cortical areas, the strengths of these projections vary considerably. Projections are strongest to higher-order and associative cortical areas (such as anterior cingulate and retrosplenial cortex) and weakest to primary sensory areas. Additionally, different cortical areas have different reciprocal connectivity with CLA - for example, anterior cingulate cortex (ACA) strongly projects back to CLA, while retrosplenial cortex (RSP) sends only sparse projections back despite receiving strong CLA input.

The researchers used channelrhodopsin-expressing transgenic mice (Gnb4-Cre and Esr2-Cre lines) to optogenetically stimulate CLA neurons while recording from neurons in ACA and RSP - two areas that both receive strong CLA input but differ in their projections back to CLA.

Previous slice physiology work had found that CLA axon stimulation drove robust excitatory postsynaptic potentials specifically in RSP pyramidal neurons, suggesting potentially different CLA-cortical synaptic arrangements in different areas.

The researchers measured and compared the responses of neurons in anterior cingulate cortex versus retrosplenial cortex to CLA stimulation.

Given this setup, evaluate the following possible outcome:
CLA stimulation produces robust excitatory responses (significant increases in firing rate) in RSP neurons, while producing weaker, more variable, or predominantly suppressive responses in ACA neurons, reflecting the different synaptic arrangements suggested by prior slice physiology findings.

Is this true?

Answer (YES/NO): YES